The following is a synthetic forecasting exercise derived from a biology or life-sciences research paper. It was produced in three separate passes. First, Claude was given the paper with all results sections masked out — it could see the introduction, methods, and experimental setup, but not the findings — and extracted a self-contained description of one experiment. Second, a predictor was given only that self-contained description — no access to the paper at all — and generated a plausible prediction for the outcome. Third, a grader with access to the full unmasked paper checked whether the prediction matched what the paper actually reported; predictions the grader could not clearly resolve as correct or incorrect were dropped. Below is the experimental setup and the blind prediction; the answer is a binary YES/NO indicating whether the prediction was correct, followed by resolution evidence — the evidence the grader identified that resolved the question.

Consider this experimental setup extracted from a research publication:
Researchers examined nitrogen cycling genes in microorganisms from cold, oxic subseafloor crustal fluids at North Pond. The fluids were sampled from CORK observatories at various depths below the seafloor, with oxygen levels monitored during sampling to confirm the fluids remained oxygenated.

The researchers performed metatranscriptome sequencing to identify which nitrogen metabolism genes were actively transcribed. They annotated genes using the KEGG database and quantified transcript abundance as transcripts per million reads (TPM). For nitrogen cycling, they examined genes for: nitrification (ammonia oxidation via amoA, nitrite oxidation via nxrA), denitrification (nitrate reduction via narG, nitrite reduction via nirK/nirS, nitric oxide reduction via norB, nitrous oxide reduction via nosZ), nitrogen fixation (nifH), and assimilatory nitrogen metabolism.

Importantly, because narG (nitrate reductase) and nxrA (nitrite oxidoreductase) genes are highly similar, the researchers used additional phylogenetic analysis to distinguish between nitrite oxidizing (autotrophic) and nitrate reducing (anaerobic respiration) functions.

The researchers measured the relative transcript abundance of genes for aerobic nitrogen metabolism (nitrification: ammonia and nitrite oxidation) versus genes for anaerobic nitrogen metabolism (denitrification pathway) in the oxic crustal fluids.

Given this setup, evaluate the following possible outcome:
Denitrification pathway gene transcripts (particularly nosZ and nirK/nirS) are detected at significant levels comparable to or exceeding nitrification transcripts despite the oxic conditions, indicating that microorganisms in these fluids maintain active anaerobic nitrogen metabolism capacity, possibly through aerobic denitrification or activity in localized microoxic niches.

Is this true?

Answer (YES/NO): YES